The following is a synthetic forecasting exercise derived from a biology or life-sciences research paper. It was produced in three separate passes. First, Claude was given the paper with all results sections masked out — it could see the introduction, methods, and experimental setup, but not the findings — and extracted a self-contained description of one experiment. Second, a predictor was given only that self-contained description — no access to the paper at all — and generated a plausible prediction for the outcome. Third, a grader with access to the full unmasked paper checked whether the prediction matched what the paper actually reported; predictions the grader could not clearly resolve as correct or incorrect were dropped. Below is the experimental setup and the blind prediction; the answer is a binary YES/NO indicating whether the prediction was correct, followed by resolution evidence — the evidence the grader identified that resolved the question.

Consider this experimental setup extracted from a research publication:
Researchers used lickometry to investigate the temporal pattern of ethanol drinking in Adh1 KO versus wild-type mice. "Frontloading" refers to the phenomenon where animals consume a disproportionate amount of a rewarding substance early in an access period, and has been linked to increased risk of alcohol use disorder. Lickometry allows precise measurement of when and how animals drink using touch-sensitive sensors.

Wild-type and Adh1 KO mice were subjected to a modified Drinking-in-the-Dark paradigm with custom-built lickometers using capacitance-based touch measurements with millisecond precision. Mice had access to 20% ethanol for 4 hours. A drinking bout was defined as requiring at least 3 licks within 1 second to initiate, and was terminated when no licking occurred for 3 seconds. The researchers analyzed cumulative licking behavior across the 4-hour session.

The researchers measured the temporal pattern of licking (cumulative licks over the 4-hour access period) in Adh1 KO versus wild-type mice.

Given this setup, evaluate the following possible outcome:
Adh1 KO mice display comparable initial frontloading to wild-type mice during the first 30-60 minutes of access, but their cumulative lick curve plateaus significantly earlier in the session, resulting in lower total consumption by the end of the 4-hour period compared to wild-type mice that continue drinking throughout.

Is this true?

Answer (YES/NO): NO